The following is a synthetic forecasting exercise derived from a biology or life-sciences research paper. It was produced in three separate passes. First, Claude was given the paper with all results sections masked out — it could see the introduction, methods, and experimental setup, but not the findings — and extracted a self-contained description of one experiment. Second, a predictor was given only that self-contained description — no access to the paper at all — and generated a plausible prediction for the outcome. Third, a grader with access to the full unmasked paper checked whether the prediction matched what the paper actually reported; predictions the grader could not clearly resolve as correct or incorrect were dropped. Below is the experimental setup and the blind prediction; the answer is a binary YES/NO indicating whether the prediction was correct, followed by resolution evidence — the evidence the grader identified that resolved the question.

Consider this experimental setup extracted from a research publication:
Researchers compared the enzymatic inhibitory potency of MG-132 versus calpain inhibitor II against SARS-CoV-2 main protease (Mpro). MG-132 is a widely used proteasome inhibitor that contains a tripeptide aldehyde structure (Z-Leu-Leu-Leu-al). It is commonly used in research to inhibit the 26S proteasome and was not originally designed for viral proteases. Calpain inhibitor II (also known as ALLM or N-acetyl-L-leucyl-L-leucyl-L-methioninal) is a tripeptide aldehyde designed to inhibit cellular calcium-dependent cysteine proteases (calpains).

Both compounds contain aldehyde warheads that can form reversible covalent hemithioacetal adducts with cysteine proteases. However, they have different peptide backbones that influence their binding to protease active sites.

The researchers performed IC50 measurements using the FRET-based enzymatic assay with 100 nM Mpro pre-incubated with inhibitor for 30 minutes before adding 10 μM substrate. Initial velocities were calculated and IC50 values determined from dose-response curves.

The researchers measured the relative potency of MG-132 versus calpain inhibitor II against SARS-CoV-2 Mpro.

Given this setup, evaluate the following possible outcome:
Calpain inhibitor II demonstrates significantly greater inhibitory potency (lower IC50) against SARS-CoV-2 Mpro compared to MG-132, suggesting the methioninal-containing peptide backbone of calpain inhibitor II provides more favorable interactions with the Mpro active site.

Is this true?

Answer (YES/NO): YES